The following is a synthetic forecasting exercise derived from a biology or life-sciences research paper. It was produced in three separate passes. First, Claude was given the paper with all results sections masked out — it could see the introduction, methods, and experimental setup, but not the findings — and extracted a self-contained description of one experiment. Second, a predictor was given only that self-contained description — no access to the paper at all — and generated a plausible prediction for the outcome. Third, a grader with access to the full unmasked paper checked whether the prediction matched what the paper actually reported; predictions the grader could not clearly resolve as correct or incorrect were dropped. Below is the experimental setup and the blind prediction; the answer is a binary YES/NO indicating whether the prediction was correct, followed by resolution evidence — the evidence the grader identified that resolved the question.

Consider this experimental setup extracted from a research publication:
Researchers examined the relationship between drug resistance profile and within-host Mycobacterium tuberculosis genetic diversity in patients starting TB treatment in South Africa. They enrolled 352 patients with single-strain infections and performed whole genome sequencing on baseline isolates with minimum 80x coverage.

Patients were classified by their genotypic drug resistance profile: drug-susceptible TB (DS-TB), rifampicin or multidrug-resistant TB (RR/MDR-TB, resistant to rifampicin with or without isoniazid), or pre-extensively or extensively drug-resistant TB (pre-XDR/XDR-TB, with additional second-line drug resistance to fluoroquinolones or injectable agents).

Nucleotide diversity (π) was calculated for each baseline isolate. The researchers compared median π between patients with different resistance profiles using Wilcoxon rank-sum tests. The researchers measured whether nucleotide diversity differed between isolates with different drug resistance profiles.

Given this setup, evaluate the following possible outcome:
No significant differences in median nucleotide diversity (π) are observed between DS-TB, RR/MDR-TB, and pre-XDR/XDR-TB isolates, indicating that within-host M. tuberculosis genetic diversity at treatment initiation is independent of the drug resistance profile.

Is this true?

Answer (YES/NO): NO